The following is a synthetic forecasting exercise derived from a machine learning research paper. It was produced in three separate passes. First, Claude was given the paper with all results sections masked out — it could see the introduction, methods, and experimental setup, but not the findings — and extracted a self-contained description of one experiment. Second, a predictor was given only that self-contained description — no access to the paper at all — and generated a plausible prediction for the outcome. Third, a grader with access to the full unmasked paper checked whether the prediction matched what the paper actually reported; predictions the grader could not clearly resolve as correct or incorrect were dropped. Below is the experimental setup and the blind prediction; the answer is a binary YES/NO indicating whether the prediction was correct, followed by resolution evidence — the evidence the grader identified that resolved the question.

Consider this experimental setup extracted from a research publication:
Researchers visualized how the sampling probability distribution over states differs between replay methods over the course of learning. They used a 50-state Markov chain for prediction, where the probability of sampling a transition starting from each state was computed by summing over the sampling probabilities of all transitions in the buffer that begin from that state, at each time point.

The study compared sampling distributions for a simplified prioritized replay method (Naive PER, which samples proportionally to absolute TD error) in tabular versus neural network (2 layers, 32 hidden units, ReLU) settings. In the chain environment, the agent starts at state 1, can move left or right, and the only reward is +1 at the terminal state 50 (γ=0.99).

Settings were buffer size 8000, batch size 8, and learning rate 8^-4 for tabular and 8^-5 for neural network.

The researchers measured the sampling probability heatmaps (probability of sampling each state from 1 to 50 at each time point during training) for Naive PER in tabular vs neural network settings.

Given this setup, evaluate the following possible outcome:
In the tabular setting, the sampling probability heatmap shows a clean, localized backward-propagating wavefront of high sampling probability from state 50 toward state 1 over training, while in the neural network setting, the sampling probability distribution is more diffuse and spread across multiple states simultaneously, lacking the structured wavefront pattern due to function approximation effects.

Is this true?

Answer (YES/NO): NO